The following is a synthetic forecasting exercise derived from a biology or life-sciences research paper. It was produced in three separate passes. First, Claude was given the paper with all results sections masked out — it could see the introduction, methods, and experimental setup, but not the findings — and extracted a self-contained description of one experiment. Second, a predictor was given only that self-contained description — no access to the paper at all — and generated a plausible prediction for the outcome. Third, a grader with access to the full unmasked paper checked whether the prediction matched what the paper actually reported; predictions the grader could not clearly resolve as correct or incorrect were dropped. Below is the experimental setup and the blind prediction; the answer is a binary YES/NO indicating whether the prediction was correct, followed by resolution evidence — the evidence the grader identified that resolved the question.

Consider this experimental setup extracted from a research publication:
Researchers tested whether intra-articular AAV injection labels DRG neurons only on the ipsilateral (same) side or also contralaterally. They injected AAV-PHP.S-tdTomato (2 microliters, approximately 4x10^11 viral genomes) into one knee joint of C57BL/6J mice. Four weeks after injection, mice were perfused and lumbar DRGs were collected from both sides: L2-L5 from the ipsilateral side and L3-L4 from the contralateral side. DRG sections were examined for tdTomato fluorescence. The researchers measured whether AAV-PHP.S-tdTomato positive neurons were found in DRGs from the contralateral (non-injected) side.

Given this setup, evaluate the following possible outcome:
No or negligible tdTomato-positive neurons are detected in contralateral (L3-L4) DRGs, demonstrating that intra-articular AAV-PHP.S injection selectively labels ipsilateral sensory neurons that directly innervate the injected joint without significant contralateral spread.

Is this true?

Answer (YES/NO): YES